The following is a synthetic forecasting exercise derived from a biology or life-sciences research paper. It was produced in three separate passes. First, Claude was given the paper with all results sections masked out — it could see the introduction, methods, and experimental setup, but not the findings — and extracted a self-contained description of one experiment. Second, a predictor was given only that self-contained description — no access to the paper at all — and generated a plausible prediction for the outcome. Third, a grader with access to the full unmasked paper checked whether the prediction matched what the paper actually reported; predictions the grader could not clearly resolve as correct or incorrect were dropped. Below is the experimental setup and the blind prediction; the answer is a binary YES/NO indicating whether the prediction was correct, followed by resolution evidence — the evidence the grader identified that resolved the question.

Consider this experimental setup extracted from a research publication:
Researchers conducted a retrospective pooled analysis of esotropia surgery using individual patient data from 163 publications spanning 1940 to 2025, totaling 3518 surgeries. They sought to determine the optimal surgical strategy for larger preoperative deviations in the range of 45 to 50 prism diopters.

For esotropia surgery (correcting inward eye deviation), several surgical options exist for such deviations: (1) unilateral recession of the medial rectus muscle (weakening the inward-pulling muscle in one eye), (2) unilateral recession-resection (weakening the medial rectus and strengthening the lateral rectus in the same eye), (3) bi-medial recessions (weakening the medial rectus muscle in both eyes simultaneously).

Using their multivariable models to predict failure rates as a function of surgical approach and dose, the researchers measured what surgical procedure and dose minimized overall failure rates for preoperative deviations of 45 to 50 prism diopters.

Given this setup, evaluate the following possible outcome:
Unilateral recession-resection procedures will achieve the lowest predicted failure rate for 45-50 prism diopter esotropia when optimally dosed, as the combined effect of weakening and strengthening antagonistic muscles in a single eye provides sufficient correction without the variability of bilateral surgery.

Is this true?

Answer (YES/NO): NO